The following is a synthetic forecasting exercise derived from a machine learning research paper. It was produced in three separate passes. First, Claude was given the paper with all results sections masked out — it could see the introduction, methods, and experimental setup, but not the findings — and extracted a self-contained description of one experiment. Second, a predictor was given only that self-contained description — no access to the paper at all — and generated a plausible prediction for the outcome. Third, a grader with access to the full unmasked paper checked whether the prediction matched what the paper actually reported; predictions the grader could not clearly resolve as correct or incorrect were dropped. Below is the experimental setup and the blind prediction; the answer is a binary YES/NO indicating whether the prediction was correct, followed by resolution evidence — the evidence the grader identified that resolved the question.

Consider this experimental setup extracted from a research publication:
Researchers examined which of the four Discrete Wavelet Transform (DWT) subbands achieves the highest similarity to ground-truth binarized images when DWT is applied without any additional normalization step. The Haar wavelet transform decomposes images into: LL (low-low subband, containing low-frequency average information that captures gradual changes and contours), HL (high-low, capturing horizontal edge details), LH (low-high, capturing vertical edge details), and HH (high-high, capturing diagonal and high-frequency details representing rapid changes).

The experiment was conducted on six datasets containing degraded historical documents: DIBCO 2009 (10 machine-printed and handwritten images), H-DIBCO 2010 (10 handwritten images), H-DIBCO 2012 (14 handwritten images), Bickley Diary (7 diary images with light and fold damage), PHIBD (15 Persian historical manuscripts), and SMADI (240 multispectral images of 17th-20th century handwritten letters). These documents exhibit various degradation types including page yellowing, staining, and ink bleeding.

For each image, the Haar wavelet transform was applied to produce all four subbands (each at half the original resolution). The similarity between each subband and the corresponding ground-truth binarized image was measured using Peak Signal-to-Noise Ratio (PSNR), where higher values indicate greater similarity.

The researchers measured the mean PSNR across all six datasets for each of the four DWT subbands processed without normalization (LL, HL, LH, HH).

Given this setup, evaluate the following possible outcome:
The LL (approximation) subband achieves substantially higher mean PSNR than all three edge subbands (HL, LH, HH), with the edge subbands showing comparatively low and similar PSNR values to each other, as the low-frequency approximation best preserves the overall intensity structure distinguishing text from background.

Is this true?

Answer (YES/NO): YES